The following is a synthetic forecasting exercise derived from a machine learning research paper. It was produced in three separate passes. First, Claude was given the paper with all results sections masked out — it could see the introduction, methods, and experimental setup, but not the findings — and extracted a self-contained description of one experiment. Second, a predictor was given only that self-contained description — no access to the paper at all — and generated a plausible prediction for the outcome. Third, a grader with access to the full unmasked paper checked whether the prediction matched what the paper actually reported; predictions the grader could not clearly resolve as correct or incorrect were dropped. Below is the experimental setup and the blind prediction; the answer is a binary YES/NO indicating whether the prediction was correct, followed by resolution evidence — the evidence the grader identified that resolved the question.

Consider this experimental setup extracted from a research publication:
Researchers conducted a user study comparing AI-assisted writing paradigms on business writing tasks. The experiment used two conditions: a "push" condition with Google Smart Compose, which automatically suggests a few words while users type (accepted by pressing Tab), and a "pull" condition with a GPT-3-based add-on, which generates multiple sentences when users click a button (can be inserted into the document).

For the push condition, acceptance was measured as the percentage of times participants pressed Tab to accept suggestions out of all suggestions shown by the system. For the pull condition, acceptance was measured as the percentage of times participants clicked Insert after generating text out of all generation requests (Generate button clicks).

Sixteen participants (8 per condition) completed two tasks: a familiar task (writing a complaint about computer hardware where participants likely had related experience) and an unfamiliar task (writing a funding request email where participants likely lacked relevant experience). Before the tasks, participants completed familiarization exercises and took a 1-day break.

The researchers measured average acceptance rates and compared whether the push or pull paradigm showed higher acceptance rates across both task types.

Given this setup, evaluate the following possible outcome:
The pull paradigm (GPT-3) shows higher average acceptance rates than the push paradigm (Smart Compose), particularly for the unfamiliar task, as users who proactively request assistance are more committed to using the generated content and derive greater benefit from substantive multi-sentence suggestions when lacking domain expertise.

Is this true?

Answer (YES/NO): YES